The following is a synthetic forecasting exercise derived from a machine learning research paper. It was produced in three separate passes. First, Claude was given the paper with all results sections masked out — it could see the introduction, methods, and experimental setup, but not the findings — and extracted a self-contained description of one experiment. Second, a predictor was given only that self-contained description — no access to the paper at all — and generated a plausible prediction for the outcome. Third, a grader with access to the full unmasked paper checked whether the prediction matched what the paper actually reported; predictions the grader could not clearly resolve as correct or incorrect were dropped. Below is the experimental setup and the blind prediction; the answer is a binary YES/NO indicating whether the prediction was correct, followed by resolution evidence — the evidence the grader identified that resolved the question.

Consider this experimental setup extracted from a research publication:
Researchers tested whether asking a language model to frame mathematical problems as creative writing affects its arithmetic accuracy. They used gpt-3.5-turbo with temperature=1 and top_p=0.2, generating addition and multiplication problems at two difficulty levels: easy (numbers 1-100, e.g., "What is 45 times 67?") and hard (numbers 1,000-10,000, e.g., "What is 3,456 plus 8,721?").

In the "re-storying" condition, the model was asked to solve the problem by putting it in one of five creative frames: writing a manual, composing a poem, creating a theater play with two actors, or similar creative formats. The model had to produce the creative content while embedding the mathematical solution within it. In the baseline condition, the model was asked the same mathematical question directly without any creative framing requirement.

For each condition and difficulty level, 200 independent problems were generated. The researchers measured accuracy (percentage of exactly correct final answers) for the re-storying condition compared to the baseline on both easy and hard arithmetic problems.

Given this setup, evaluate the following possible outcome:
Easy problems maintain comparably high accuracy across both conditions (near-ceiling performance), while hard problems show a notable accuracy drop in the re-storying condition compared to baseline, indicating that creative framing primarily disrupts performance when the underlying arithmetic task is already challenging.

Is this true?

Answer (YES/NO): NO